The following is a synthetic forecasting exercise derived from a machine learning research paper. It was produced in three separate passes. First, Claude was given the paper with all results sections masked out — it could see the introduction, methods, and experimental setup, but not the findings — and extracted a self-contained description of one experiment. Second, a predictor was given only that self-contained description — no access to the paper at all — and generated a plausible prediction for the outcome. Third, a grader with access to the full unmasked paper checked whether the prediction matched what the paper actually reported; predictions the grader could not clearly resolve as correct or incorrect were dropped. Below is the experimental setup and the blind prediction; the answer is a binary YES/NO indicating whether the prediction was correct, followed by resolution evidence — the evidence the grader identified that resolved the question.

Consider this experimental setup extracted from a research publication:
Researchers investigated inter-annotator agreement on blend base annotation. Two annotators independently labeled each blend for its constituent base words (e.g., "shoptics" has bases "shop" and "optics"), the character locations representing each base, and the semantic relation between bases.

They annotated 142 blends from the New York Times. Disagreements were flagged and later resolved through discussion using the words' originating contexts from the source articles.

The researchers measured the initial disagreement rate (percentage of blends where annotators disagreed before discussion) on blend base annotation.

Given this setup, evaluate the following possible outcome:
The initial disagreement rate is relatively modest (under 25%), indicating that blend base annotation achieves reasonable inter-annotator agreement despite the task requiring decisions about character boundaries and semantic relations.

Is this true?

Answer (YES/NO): YES